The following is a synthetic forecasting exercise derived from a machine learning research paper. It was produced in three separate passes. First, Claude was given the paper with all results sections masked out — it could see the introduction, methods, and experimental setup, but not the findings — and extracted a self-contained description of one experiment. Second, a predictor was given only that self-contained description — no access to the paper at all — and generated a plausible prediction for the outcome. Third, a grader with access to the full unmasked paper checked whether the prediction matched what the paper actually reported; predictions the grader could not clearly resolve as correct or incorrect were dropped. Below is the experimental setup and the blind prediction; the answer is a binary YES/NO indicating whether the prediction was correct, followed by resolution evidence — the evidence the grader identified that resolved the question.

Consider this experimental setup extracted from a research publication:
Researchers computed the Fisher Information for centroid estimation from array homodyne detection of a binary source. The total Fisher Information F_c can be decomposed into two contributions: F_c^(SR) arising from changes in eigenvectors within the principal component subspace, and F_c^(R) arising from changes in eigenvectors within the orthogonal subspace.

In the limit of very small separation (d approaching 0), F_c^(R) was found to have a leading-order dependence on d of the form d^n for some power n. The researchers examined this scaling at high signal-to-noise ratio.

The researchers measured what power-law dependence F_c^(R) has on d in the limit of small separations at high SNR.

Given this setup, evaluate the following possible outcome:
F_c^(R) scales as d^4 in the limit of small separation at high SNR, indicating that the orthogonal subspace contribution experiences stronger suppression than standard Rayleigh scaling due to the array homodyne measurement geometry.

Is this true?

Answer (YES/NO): YES